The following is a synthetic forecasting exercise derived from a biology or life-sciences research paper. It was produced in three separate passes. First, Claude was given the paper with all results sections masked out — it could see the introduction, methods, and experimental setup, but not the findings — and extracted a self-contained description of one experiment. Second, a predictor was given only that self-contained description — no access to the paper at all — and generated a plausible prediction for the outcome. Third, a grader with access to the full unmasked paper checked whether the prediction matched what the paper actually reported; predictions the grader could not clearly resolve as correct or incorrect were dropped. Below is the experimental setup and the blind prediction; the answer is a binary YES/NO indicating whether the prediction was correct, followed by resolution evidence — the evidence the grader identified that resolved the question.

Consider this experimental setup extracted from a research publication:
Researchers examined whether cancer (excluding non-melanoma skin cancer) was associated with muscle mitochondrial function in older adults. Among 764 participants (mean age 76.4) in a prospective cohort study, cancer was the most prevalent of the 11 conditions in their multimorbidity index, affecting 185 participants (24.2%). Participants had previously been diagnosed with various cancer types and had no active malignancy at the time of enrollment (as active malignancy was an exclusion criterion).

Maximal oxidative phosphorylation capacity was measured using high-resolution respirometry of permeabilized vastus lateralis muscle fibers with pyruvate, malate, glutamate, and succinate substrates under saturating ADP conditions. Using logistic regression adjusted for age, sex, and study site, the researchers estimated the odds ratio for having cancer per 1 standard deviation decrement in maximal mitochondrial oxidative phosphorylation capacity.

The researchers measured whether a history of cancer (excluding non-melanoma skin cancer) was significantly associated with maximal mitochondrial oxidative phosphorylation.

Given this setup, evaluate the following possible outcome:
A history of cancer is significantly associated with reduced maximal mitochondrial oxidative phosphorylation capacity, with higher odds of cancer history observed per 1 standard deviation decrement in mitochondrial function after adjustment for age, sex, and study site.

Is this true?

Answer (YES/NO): NO